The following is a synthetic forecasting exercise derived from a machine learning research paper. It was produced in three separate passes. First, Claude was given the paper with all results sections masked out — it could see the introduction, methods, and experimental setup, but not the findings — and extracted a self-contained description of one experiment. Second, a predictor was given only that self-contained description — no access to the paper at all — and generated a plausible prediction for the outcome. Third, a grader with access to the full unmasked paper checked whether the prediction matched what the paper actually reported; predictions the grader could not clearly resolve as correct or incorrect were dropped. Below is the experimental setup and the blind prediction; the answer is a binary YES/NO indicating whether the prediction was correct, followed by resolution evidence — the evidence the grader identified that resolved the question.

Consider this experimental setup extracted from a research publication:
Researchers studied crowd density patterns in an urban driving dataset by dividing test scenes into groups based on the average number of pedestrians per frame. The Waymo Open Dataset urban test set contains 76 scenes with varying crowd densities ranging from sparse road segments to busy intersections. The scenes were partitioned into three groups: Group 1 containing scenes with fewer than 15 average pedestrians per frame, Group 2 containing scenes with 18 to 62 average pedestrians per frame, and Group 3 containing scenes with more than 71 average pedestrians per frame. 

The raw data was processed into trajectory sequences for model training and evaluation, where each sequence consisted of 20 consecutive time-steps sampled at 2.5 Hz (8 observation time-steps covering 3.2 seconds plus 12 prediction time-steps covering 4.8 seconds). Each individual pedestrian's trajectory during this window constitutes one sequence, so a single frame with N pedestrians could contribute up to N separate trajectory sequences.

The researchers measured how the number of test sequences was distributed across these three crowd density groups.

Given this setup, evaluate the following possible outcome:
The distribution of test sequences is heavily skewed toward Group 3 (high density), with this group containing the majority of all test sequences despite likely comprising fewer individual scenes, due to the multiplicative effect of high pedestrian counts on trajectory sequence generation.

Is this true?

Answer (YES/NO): NO